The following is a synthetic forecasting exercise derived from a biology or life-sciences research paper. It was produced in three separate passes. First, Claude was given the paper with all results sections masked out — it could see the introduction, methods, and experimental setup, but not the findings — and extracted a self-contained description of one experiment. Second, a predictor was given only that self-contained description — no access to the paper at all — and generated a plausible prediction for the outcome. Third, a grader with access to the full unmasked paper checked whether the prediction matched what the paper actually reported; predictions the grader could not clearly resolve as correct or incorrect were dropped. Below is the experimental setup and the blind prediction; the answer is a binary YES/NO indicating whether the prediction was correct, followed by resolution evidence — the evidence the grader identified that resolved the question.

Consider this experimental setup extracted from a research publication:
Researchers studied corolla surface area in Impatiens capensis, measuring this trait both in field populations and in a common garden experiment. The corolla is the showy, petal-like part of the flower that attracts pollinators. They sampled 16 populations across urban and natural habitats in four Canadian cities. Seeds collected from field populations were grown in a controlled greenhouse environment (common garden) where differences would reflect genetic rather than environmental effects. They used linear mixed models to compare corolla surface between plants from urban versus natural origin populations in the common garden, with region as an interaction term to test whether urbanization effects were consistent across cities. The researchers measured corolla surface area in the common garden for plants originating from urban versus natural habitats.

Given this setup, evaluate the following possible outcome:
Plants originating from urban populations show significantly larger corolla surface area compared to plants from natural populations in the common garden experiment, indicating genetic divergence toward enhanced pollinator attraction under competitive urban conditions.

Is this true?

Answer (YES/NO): NO